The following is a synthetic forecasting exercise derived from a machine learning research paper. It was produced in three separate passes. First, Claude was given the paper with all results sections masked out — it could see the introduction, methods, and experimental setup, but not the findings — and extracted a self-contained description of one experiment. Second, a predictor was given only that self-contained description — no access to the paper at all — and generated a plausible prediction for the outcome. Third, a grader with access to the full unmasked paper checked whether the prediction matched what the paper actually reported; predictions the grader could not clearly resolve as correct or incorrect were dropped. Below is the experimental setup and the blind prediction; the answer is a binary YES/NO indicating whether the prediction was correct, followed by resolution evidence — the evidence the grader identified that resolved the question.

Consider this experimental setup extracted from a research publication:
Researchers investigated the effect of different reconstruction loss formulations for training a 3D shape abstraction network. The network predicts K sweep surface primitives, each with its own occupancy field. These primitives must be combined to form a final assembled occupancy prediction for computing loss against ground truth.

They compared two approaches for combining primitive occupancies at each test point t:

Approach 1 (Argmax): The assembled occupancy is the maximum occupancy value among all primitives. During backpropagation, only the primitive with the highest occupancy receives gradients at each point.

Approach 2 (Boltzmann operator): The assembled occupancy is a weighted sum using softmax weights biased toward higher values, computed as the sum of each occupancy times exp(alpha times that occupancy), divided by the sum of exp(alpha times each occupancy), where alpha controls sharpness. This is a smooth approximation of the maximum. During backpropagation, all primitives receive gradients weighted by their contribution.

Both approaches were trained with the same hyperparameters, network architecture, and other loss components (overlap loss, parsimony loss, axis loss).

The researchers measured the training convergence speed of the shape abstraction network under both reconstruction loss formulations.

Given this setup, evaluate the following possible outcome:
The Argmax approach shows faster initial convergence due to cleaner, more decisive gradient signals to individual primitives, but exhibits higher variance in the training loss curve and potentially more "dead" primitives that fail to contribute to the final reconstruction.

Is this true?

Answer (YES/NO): NO